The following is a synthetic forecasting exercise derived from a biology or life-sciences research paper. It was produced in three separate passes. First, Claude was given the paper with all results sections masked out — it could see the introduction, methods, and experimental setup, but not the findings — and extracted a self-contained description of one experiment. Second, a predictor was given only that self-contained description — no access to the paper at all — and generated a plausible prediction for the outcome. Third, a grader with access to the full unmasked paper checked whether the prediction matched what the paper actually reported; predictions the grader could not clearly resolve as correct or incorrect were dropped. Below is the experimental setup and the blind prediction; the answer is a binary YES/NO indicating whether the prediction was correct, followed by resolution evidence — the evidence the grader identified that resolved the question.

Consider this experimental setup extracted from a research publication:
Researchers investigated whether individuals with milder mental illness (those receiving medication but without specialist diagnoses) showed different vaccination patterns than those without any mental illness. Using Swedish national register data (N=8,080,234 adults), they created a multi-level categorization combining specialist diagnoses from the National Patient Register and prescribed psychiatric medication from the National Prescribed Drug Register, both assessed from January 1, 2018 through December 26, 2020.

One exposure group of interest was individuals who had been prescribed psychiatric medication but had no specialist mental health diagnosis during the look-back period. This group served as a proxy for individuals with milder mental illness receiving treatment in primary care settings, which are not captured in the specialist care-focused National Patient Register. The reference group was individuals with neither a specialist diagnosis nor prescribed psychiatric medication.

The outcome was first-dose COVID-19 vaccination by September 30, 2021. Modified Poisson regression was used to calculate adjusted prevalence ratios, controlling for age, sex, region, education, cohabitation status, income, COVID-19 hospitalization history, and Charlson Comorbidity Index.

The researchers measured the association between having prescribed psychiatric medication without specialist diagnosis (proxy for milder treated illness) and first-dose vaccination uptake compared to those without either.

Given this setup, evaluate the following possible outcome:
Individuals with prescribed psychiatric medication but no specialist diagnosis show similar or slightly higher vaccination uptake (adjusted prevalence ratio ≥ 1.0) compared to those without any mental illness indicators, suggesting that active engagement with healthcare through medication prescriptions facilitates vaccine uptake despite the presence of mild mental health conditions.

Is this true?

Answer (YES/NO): YES